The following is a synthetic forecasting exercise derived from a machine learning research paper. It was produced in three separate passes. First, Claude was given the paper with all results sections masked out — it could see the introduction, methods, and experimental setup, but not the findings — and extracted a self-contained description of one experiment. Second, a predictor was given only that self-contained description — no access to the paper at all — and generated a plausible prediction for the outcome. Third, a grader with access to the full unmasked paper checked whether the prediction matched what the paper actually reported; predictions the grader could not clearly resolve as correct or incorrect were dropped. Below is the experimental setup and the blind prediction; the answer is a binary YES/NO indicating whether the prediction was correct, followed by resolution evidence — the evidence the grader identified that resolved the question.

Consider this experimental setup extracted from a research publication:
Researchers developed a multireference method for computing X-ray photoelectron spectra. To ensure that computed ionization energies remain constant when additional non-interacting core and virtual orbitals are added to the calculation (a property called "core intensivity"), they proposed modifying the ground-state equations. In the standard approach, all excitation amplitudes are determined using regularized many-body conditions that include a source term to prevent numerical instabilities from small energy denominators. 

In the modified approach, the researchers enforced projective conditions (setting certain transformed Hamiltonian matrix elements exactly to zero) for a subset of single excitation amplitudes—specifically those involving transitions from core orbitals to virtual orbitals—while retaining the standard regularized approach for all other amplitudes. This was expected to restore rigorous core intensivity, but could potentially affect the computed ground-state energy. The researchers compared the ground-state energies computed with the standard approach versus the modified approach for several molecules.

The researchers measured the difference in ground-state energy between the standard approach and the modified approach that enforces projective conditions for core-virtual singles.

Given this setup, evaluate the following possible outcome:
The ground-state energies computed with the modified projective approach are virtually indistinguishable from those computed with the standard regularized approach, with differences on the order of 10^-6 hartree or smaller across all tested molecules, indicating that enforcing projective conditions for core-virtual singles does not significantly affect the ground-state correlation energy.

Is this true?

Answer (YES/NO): NO